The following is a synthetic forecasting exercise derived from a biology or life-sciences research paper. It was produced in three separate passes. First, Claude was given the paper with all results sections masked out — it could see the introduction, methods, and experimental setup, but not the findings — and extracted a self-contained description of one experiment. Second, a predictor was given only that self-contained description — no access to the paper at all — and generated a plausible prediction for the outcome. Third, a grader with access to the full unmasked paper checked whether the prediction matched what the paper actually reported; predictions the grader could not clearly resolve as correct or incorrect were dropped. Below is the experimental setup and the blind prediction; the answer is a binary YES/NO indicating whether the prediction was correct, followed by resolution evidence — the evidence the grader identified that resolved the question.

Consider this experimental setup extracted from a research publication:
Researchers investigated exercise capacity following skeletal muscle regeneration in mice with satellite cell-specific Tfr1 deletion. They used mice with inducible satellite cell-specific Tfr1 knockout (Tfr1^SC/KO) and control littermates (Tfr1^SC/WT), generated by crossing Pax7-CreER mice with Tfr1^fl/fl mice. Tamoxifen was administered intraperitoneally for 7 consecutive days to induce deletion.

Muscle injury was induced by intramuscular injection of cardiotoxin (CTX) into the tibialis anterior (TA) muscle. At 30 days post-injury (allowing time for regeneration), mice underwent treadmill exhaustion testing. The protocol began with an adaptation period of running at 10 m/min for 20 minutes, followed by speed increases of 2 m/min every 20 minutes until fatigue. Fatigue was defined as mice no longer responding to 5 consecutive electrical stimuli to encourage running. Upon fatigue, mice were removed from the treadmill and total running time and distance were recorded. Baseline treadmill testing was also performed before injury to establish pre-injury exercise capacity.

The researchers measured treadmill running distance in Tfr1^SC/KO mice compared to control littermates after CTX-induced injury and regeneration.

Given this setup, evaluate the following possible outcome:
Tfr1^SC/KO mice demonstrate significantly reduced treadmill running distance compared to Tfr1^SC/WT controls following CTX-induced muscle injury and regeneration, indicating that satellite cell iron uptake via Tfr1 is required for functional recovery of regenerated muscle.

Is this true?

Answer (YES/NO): YES